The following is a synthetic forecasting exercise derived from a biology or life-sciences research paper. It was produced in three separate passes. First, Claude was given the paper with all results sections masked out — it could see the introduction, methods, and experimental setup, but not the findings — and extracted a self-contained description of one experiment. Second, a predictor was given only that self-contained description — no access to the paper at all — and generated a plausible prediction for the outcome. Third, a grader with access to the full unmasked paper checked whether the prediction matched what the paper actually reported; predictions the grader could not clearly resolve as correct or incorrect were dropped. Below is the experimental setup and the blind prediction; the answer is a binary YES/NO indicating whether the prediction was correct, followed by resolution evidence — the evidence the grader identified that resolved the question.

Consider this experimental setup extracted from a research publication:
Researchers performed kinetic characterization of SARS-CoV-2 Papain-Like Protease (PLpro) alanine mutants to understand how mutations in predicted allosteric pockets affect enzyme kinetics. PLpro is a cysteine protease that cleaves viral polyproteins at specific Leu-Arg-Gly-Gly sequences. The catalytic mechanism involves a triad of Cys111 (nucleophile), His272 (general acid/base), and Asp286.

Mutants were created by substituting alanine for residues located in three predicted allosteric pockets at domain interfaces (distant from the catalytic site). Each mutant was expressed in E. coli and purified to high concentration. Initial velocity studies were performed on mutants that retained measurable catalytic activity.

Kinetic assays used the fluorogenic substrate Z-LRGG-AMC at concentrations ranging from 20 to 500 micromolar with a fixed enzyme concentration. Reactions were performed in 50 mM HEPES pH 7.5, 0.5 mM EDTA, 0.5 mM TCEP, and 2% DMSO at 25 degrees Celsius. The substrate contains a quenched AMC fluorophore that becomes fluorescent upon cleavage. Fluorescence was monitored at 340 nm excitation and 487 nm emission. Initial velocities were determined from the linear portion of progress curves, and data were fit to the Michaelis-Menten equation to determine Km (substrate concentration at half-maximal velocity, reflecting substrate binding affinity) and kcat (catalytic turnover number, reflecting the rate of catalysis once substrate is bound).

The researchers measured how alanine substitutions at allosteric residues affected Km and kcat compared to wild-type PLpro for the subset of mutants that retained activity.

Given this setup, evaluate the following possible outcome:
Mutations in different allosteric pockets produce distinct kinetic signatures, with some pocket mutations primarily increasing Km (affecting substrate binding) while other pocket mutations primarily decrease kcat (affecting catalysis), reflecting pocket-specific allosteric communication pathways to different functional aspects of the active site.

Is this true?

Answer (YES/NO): NO